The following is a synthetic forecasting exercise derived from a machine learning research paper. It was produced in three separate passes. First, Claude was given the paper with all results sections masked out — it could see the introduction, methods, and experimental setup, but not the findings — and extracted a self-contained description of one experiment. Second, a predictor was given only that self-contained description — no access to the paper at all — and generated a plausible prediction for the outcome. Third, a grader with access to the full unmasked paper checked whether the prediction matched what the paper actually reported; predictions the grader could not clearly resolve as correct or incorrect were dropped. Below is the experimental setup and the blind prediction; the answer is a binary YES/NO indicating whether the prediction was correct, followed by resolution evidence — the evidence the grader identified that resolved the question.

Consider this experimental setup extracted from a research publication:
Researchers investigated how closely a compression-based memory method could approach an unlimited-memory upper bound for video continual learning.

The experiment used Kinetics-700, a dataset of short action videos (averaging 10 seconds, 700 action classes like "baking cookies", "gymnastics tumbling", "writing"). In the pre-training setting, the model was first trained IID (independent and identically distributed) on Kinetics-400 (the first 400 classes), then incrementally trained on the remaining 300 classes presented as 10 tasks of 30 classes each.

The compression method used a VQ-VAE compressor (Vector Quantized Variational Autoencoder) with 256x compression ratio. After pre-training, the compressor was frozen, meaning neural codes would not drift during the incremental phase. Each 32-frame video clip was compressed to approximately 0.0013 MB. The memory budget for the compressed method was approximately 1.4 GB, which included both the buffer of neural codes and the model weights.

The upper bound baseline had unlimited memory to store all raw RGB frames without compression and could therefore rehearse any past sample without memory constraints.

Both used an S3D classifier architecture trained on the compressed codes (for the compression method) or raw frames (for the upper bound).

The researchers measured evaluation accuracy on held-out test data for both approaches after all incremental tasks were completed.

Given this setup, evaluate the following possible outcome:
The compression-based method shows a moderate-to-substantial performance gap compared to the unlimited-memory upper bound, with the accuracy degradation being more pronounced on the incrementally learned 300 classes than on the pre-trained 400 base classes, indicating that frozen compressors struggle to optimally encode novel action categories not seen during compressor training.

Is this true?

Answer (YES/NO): NO